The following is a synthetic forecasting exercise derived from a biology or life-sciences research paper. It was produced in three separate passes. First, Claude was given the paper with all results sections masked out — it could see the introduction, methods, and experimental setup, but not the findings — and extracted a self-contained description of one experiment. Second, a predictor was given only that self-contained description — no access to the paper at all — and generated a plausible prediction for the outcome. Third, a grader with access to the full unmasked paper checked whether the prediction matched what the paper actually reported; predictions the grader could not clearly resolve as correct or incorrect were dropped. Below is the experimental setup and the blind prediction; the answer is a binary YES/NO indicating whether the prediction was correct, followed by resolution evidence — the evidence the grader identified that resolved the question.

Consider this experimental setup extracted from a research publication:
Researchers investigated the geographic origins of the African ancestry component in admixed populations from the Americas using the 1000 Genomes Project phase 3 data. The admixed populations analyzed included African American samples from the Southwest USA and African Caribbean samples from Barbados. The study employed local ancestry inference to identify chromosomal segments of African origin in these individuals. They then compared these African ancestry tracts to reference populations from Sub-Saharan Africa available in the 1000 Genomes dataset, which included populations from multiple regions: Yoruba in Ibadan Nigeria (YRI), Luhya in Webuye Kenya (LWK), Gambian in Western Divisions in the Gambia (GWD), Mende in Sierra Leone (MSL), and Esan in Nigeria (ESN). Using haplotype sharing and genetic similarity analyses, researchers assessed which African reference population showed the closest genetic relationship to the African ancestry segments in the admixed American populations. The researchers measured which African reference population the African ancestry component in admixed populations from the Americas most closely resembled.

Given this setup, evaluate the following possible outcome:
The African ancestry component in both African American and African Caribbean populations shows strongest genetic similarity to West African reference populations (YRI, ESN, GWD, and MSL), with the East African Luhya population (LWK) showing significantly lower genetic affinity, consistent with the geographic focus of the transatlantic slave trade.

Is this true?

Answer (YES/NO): NO